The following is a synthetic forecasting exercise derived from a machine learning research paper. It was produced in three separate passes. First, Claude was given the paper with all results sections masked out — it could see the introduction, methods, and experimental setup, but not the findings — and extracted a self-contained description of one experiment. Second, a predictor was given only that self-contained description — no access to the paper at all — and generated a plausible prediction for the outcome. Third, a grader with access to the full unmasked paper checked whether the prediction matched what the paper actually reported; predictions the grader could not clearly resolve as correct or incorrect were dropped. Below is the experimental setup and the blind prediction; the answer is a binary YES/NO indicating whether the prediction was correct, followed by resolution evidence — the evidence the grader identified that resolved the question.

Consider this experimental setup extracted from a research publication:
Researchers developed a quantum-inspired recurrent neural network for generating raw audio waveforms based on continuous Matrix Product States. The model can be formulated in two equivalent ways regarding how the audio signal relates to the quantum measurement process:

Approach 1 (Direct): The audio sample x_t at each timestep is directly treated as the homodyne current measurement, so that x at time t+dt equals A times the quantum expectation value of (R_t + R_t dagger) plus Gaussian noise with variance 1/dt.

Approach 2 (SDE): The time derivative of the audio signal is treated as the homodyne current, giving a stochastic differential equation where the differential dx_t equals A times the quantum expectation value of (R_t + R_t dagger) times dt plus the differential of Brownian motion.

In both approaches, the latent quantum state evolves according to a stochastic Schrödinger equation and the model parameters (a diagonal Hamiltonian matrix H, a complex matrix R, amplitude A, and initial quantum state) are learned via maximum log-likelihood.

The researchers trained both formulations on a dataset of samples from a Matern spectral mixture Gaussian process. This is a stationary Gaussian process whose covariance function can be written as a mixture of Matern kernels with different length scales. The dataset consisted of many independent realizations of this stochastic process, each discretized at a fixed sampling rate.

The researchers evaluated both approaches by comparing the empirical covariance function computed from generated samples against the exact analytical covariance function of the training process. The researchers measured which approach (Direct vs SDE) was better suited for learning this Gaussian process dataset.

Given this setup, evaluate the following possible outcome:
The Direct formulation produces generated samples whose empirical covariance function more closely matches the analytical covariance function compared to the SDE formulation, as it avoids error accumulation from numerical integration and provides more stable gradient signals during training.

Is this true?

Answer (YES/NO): NO